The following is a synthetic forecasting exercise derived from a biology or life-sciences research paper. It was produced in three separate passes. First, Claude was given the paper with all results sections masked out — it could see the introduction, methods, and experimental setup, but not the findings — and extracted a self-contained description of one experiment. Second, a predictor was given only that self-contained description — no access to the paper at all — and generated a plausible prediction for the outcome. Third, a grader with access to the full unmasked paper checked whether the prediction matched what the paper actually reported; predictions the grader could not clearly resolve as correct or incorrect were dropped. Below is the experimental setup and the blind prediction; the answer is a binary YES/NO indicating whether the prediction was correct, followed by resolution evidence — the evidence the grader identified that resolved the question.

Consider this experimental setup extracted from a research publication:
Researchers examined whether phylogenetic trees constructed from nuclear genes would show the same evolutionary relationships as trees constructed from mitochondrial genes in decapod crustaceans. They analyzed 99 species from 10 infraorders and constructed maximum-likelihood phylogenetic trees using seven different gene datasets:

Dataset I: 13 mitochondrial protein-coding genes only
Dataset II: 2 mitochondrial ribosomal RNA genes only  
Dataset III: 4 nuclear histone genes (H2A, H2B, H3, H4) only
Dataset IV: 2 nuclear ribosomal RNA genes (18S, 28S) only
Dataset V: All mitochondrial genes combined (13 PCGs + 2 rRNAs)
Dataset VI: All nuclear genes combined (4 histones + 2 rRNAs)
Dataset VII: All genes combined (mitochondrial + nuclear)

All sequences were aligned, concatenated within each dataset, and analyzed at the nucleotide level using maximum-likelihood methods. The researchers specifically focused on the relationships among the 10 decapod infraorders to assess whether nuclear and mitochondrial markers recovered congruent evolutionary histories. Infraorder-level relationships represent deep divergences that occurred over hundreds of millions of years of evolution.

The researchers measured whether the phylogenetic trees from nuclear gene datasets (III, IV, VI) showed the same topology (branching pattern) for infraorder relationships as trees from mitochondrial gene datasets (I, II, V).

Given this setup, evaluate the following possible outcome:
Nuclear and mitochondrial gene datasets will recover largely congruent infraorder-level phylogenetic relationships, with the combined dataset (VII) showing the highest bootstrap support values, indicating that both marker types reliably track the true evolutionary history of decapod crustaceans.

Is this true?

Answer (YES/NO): NO